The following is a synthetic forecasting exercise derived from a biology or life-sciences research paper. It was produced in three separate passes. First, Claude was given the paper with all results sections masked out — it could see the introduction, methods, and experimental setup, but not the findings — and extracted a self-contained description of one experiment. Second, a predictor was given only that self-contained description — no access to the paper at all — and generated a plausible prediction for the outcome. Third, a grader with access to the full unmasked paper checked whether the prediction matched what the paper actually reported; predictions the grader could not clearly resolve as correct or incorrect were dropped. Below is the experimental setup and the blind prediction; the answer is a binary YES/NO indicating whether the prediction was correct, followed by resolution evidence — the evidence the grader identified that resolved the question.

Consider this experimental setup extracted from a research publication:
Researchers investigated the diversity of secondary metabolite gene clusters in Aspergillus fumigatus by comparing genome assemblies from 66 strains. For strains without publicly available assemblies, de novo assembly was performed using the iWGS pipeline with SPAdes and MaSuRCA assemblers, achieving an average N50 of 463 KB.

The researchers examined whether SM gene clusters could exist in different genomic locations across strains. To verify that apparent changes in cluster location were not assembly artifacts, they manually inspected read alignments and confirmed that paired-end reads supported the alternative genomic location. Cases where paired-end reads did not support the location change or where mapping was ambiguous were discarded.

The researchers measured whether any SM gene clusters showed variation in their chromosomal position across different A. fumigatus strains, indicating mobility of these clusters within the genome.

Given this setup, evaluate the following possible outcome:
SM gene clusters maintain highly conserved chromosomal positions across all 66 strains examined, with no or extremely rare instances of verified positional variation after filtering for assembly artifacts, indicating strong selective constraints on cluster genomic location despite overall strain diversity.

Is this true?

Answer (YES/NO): NO